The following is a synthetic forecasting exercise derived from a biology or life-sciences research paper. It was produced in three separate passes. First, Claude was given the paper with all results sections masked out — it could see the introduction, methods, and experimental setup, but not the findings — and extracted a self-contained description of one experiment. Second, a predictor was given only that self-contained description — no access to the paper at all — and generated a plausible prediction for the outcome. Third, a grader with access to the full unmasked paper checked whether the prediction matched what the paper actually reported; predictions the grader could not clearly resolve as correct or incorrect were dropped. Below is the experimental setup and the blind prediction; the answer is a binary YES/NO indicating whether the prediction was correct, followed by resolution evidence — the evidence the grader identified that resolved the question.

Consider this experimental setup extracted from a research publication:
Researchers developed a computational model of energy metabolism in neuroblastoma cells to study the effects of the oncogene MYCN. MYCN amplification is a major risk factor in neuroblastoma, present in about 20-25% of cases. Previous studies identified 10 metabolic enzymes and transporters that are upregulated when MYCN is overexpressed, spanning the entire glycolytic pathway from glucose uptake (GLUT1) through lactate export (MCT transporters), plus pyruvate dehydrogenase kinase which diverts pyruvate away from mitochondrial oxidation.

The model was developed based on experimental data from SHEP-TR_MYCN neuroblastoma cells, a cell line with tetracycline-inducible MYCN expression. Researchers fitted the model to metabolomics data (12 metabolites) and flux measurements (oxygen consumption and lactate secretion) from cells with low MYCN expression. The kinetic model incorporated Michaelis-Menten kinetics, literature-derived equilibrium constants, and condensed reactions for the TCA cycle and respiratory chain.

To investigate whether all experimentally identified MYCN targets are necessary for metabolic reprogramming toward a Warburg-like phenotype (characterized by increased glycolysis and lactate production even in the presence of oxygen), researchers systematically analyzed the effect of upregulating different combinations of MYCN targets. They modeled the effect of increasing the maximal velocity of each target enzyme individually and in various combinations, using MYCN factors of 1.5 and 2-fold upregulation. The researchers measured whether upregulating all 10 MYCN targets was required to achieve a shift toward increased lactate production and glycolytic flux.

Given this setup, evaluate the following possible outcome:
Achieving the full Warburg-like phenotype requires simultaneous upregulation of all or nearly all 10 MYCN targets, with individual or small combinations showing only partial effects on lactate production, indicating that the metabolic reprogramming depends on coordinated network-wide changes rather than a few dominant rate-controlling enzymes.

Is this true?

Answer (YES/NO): NO